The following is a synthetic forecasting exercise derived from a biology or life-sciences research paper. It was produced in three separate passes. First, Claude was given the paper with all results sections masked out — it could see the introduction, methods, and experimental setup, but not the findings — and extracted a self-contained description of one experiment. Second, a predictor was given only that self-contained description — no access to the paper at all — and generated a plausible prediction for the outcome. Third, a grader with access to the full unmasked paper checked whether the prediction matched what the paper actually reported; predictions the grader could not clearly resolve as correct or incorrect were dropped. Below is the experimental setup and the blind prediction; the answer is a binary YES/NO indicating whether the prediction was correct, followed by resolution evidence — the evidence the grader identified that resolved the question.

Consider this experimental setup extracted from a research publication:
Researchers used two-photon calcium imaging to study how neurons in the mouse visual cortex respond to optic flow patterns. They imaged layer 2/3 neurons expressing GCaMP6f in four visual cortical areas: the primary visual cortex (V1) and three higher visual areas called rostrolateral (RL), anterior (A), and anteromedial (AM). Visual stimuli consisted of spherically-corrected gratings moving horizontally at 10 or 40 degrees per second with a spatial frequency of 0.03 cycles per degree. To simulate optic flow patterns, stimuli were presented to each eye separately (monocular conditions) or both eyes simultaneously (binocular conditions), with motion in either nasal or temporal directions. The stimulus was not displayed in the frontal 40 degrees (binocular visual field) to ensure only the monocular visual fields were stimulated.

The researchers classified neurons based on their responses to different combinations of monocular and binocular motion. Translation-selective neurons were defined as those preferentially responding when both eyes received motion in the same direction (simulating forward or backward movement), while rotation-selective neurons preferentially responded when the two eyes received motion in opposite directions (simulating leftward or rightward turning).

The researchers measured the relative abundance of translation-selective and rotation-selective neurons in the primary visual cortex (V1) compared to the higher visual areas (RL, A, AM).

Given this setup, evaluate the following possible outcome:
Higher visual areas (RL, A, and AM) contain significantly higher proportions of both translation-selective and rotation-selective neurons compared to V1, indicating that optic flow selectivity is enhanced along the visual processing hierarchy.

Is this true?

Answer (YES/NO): YES